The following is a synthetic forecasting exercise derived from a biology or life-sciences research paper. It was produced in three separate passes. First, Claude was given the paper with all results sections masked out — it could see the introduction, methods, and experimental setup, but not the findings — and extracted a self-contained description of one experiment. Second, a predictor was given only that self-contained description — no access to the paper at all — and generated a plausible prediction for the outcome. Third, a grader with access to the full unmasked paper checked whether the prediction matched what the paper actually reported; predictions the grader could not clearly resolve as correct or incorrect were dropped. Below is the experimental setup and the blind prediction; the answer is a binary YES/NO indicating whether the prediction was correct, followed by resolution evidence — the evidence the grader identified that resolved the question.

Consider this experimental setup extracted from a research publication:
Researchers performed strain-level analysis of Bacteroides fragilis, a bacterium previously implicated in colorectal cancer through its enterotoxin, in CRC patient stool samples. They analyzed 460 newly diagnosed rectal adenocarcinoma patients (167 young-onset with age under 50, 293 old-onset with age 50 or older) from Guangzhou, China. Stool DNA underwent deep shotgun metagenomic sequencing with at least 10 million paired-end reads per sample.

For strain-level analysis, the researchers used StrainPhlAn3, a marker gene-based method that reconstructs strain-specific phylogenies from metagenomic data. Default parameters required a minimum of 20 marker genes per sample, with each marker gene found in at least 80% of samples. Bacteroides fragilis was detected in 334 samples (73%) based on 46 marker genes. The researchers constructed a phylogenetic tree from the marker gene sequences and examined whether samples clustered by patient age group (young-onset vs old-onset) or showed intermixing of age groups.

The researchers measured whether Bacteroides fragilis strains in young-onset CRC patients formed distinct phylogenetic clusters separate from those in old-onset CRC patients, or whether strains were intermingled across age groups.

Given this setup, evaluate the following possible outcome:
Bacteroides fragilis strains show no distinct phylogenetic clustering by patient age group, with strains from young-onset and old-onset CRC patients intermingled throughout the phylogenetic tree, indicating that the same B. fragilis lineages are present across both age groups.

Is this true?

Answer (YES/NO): YES